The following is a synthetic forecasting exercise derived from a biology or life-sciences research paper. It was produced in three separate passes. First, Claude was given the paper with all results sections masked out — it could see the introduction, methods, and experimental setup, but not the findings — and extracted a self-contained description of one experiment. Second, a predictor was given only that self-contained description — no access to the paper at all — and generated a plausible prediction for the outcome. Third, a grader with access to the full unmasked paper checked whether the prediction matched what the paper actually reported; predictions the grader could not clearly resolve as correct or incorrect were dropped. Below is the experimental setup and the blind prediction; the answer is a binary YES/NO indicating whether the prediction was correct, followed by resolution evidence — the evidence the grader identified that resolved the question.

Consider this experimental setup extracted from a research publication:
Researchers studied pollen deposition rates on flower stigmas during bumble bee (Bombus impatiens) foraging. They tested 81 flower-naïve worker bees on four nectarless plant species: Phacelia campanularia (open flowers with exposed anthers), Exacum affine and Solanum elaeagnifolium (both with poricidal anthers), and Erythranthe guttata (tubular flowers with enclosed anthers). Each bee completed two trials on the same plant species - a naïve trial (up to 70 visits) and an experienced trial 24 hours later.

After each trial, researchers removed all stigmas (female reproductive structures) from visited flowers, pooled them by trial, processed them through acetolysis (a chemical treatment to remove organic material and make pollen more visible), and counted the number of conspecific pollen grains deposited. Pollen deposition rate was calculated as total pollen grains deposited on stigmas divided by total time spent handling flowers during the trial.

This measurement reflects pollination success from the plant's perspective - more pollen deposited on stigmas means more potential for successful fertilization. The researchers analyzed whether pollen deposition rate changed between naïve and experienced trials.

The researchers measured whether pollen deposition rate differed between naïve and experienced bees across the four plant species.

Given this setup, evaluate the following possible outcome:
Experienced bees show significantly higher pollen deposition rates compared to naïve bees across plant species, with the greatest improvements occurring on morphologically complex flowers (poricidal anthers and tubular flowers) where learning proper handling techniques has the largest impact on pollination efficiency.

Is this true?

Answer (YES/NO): NO